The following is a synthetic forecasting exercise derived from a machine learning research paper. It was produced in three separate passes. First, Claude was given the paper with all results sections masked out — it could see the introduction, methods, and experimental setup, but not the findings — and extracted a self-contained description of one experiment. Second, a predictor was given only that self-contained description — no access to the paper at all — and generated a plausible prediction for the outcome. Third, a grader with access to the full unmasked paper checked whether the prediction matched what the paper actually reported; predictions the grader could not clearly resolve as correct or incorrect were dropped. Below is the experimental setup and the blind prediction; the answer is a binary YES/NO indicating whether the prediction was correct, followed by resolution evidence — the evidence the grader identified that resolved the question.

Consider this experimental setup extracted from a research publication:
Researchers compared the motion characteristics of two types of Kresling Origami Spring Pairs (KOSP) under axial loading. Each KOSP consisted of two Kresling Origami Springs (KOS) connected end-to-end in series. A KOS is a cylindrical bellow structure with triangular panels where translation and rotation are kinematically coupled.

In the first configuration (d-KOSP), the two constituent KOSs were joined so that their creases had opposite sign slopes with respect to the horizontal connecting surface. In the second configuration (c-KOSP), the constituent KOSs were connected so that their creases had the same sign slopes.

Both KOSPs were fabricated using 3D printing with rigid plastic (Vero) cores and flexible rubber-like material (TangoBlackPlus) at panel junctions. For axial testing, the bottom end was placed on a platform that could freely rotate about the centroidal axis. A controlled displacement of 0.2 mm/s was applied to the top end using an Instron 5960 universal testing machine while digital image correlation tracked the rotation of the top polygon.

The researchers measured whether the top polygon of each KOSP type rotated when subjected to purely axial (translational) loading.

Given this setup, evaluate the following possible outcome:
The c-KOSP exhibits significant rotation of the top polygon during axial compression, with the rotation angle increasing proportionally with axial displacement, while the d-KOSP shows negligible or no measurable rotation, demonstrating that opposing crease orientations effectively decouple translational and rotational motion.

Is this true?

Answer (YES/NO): NO